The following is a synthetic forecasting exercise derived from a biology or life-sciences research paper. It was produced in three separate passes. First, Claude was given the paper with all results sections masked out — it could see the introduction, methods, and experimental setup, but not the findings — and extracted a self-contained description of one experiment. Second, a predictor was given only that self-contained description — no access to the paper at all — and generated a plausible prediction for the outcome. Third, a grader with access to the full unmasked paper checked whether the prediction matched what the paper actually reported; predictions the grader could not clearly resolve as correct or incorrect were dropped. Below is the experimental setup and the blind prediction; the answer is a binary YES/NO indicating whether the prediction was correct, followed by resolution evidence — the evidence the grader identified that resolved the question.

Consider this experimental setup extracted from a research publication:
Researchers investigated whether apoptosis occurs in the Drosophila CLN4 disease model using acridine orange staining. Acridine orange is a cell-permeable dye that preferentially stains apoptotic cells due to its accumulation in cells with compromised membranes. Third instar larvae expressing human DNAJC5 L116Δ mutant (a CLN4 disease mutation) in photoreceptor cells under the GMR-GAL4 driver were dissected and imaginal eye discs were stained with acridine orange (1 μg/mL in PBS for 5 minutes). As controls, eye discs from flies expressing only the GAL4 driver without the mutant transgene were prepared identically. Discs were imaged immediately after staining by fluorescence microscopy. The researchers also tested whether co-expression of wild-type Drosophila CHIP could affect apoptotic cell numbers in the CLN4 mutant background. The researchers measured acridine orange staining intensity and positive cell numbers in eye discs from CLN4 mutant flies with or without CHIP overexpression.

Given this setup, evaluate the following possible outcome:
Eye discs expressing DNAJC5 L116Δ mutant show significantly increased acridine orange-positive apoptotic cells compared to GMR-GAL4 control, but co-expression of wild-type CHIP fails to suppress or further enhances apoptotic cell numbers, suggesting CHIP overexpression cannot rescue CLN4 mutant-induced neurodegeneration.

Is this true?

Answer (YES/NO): NO